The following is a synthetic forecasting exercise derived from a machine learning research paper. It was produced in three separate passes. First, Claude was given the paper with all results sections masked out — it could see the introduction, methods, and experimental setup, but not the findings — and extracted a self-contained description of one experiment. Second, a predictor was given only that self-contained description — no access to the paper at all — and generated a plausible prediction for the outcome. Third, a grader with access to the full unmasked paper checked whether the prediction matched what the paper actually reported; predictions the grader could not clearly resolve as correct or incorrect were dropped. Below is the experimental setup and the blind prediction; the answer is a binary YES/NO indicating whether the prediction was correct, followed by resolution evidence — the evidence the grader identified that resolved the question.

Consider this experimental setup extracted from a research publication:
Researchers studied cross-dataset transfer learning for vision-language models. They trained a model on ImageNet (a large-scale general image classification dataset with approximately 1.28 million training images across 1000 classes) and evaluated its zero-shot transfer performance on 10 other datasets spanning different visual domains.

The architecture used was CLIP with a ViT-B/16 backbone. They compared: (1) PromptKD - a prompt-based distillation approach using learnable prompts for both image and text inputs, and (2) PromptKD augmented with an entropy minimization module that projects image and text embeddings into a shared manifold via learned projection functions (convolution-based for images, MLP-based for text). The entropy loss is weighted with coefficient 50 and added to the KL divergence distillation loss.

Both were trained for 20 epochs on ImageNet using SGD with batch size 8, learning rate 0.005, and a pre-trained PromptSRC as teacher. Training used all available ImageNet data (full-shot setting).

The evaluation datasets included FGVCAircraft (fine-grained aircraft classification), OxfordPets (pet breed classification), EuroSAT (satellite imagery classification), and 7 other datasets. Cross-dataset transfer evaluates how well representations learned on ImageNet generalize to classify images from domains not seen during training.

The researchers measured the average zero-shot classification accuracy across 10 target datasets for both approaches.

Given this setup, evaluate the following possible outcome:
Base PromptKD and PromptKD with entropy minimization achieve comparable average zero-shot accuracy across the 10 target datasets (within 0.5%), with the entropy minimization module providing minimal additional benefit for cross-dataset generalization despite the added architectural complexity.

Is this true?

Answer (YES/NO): YES